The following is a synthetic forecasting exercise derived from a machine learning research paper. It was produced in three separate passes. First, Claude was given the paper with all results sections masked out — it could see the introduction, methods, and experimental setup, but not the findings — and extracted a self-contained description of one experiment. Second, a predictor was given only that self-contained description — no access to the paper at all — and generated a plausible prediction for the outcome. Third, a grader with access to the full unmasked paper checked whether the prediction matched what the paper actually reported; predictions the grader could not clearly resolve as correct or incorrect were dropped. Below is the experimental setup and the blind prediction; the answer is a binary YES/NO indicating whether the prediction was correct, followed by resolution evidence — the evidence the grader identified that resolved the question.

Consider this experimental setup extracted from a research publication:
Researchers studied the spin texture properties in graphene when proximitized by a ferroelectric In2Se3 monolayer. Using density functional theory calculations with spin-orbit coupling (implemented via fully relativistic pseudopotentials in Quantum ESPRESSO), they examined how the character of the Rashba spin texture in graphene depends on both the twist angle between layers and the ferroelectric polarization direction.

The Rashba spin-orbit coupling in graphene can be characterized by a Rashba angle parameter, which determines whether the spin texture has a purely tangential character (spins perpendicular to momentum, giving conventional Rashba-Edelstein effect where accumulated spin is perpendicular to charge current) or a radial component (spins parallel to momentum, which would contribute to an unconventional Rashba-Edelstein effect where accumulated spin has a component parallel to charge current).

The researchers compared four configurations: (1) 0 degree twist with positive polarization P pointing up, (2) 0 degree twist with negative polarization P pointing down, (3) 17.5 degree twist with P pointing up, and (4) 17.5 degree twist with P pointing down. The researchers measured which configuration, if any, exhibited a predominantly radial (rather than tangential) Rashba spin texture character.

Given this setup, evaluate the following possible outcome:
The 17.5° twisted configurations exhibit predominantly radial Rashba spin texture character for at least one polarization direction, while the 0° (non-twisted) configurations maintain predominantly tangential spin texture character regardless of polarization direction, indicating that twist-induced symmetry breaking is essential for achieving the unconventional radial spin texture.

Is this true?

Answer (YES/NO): YES